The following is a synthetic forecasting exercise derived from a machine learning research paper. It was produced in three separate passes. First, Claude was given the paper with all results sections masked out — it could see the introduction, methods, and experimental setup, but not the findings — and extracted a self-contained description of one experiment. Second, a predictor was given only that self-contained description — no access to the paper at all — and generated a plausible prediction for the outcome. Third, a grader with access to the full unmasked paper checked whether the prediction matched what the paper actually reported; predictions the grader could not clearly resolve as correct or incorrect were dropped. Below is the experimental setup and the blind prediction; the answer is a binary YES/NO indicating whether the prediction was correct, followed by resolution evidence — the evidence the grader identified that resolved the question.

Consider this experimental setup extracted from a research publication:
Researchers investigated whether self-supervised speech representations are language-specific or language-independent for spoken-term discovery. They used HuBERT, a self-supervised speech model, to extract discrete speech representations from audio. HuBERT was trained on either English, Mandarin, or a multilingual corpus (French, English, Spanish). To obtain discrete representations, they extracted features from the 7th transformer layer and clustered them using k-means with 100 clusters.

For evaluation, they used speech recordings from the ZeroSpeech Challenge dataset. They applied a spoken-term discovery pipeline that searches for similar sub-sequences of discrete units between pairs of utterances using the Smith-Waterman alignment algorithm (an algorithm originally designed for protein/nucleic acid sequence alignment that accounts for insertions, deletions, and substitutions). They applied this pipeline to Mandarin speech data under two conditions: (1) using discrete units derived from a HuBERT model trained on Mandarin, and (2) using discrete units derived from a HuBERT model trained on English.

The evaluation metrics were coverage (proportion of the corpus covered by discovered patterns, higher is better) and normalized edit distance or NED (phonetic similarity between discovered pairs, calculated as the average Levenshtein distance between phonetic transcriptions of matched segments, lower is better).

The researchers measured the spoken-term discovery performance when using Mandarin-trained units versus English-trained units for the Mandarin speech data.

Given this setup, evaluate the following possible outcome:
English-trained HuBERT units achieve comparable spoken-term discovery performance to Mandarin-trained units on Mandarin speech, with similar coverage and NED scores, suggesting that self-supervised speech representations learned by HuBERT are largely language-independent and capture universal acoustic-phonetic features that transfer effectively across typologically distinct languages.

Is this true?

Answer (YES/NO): NO